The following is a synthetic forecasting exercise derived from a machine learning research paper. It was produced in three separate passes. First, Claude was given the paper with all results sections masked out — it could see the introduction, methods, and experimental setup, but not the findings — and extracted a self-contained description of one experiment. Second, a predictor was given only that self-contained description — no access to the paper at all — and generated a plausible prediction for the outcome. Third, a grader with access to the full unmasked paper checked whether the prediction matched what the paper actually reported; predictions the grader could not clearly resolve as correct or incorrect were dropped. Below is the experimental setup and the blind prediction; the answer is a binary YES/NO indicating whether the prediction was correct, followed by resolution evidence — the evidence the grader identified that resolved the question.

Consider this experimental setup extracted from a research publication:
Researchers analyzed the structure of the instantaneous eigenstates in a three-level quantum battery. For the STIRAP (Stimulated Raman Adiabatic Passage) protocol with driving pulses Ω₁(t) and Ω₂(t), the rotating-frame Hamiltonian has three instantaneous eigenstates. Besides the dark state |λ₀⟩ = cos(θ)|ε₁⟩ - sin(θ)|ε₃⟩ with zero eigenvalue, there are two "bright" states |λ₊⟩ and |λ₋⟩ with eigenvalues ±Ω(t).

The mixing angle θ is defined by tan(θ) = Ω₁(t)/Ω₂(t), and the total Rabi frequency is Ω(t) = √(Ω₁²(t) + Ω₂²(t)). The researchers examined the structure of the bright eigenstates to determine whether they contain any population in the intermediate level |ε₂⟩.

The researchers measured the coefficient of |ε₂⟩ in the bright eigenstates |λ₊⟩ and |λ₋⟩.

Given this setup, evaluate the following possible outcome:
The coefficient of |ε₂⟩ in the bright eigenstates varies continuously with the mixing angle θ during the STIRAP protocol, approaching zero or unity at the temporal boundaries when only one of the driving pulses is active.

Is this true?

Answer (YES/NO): NO